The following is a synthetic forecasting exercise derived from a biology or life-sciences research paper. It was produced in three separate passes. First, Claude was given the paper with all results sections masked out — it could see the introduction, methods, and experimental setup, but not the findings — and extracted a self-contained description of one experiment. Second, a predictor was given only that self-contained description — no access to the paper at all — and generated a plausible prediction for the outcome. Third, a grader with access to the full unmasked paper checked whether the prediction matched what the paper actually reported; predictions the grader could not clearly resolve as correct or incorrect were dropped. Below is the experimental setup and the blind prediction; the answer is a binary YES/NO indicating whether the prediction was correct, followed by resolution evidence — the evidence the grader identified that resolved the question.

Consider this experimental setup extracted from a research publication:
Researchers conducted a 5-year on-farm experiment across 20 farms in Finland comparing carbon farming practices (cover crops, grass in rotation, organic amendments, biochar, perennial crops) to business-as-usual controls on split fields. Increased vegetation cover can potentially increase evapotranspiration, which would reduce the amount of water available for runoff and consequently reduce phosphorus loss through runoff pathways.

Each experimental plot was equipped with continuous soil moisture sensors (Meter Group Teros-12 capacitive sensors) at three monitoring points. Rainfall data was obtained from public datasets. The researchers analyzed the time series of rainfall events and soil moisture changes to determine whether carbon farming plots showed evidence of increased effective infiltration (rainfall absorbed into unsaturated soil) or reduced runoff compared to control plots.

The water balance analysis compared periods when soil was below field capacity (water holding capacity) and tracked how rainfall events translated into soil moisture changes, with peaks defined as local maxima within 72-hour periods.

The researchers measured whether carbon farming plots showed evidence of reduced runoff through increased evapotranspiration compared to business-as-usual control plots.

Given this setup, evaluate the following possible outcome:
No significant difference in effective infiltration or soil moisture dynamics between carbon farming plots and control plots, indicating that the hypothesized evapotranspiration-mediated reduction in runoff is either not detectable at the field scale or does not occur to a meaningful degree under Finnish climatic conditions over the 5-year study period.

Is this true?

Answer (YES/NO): YES